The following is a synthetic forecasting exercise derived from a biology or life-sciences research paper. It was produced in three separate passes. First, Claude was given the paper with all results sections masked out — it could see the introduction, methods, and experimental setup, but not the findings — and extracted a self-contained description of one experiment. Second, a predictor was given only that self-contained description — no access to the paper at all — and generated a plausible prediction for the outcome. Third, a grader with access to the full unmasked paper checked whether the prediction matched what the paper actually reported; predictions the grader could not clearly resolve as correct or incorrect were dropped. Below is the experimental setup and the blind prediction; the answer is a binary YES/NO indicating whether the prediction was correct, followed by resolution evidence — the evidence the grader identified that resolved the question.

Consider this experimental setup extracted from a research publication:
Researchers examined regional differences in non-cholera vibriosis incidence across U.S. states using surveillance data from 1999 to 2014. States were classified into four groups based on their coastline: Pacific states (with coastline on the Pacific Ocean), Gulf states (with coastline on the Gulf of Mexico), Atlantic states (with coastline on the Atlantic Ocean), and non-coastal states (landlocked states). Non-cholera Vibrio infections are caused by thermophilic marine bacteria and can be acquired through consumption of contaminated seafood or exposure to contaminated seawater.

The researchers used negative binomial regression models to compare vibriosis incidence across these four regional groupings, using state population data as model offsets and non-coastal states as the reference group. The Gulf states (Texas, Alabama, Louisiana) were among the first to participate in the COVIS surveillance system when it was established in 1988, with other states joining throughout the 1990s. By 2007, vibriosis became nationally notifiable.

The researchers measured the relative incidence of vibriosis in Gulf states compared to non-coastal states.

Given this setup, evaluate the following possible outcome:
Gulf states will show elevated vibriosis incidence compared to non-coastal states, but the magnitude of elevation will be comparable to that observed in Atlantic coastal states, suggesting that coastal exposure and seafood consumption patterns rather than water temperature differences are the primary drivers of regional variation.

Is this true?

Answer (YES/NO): NO